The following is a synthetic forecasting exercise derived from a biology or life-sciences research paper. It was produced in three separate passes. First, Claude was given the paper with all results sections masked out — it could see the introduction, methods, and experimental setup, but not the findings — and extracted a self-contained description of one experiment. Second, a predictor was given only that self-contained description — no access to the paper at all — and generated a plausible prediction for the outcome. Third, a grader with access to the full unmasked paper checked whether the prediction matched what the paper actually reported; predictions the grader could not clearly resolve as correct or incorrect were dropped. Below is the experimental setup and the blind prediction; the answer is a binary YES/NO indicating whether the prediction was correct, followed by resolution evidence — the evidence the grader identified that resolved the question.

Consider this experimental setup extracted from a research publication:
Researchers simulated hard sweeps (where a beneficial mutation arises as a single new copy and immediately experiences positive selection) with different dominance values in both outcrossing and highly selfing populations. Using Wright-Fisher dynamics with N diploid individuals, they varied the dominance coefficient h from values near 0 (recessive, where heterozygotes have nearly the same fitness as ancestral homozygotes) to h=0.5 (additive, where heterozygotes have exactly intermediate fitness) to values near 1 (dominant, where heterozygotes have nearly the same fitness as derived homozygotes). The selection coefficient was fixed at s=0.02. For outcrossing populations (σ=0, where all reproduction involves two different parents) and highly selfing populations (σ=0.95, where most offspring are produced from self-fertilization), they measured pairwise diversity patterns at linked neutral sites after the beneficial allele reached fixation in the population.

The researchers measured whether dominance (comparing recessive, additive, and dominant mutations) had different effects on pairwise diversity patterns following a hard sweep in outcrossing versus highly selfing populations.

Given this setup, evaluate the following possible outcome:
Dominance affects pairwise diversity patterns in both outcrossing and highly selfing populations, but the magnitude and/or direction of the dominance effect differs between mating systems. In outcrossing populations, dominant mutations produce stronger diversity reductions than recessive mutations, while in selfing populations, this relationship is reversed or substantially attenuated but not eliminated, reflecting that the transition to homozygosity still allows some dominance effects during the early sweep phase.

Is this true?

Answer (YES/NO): NO